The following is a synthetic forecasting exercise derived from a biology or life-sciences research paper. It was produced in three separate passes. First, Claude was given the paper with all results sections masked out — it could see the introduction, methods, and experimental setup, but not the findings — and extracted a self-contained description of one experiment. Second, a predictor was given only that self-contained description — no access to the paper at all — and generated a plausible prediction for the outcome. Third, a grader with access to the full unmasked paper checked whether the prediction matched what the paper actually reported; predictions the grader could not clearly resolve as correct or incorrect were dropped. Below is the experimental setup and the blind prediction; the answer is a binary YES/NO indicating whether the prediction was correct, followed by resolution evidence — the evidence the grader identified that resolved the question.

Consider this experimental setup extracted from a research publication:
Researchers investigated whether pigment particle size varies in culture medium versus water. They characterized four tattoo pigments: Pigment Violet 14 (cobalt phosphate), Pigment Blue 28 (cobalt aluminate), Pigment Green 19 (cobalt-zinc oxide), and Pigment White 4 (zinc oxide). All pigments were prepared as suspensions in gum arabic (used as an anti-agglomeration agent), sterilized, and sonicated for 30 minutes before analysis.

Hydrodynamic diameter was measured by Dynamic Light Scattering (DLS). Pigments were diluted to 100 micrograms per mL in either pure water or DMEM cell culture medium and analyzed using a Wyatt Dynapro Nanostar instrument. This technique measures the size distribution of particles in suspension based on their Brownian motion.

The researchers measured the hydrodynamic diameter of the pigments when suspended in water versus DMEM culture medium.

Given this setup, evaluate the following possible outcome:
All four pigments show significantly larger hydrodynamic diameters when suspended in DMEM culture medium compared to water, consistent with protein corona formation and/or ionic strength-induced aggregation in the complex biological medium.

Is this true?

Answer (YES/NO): NO